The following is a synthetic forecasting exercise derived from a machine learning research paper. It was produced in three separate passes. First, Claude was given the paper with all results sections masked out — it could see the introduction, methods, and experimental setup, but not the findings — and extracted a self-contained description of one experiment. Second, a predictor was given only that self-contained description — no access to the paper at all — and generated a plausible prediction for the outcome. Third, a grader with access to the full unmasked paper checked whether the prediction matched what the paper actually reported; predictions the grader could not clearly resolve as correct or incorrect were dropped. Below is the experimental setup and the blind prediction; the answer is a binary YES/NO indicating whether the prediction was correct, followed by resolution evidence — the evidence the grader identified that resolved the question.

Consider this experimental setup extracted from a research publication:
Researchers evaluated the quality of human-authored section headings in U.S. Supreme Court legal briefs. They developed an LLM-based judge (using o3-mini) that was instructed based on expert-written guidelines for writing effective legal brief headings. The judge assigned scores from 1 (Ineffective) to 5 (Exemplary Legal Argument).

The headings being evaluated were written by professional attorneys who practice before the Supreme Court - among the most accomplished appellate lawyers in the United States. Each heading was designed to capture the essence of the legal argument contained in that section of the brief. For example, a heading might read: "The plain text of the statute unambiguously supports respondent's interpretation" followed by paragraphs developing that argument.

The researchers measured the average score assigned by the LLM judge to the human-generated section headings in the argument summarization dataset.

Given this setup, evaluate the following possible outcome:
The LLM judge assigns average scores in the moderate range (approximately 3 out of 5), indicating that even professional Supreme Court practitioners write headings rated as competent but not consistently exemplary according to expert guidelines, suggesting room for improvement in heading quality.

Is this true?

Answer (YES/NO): NO